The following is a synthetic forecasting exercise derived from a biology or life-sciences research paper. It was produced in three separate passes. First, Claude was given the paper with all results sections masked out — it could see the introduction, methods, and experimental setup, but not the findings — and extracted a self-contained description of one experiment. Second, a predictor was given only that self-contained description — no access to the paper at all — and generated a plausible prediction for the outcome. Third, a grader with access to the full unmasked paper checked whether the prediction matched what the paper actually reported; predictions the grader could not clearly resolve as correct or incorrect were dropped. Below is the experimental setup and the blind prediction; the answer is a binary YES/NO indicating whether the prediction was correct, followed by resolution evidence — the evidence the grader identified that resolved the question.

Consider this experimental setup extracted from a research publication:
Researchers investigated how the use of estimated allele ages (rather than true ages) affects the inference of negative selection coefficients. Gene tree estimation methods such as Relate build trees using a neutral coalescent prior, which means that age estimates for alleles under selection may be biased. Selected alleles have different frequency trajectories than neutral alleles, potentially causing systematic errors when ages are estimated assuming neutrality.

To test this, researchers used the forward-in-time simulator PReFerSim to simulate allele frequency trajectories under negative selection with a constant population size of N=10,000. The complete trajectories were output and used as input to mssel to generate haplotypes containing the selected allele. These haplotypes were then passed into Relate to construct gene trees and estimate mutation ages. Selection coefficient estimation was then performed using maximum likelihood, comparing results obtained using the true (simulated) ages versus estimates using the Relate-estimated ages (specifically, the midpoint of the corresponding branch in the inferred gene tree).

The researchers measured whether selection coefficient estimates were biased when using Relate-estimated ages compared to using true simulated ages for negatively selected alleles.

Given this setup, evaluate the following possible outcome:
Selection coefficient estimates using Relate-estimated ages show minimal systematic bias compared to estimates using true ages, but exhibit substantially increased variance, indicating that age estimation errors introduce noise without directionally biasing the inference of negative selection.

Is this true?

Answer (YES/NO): NO